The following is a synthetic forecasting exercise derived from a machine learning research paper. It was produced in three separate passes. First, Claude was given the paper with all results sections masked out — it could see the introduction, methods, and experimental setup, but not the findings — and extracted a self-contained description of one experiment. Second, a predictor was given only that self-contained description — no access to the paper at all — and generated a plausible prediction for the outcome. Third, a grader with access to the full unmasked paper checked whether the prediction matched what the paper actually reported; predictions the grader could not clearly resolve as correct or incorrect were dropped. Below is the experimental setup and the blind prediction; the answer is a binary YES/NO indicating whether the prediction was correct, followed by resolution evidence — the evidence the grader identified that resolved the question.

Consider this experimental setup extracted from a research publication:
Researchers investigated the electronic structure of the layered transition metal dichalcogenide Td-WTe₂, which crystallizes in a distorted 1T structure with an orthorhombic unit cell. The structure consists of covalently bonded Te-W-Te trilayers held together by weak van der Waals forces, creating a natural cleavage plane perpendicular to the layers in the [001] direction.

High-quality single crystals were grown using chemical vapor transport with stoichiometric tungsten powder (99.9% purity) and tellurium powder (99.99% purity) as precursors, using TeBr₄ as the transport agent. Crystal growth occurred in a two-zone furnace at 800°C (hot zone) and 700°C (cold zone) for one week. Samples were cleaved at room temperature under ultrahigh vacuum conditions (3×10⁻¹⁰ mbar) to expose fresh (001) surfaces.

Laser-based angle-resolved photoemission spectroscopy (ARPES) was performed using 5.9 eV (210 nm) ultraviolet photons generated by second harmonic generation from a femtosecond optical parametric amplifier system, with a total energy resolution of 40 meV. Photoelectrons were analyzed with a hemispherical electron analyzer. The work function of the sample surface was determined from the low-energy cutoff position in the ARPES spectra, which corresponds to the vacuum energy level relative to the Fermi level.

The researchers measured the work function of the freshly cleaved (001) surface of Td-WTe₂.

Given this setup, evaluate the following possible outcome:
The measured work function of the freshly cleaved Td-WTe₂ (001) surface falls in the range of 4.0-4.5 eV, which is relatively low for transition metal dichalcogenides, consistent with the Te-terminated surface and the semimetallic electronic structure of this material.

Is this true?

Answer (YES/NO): NO